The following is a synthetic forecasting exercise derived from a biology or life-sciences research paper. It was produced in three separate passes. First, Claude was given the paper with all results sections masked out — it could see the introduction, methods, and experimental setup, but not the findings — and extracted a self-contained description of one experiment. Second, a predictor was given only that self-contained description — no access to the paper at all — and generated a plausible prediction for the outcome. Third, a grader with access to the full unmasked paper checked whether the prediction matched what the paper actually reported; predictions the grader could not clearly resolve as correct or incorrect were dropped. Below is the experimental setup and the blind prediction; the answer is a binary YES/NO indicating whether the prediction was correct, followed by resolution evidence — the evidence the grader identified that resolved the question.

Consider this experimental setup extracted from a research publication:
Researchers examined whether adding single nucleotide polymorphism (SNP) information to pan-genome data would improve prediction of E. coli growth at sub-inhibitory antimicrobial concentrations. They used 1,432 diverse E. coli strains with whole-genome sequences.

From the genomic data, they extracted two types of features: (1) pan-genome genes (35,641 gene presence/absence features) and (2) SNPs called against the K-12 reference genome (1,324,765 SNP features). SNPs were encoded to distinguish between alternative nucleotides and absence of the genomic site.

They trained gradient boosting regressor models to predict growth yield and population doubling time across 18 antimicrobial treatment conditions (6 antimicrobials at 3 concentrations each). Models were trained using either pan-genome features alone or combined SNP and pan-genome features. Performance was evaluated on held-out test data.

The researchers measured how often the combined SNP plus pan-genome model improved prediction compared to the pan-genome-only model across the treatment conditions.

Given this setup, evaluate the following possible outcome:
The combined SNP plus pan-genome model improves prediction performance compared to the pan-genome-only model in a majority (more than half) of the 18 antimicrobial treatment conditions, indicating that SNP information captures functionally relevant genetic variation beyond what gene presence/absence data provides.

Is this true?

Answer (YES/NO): YES